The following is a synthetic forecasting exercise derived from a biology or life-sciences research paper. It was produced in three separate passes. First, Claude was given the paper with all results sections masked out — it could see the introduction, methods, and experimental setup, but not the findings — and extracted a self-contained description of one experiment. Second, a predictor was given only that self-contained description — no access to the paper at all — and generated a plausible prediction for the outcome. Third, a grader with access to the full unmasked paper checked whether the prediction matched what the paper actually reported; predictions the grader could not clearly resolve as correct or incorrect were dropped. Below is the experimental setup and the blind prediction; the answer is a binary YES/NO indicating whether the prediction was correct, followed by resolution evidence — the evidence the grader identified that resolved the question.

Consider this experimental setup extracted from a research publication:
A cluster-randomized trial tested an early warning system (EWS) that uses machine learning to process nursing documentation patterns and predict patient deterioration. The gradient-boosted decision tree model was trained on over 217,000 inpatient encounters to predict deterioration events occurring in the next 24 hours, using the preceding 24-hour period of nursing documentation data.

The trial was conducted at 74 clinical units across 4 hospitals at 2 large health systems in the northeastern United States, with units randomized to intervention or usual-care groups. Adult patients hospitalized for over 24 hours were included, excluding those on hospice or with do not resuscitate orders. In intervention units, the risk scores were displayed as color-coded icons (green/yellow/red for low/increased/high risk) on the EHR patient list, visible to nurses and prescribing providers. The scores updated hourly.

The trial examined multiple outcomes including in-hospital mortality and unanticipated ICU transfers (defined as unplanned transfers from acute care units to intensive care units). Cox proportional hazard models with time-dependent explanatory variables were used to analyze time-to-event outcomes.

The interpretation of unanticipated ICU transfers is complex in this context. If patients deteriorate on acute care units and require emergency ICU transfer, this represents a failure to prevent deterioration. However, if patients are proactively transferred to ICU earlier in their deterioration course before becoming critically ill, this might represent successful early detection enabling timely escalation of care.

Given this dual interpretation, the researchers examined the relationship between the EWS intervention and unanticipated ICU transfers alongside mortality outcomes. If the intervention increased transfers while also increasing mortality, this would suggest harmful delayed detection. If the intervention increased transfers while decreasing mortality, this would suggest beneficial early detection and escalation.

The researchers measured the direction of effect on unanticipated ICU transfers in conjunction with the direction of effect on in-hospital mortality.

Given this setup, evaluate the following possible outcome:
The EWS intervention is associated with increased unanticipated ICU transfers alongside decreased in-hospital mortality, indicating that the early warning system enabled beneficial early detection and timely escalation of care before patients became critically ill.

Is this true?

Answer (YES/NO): YES